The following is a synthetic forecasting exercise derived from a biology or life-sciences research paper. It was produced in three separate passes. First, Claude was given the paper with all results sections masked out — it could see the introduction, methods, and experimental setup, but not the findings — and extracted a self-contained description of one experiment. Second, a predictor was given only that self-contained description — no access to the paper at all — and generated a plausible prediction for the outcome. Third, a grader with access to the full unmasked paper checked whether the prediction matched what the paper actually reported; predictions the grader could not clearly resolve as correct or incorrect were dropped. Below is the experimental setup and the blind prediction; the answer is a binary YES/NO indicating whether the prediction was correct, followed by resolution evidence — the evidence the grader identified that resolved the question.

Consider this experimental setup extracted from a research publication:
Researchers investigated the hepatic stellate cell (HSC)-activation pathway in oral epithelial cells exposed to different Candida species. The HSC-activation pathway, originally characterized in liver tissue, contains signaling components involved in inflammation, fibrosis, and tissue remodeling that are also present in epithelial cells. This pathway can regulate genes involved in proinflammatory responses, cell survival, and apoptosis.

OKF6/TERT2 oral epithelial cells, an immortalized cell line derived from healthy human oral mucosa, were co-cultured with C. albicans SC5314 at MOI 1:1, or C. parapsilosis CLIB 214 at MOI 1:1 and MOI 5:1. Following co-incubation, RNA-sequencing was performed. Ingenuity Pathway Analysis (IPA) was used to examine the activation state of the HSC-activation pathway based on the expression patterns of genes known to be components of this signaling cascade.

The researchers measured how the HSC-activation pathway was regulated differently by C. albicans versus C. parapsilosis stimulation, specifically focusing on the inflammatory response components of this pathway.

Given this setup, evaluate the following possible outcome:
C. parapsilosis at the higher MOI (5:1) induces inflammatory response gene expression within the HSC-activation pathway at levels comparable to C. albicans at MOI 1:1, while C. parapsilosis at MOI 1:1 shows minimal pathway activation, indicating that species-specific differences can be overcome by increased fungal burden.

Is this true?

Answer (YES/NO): NO